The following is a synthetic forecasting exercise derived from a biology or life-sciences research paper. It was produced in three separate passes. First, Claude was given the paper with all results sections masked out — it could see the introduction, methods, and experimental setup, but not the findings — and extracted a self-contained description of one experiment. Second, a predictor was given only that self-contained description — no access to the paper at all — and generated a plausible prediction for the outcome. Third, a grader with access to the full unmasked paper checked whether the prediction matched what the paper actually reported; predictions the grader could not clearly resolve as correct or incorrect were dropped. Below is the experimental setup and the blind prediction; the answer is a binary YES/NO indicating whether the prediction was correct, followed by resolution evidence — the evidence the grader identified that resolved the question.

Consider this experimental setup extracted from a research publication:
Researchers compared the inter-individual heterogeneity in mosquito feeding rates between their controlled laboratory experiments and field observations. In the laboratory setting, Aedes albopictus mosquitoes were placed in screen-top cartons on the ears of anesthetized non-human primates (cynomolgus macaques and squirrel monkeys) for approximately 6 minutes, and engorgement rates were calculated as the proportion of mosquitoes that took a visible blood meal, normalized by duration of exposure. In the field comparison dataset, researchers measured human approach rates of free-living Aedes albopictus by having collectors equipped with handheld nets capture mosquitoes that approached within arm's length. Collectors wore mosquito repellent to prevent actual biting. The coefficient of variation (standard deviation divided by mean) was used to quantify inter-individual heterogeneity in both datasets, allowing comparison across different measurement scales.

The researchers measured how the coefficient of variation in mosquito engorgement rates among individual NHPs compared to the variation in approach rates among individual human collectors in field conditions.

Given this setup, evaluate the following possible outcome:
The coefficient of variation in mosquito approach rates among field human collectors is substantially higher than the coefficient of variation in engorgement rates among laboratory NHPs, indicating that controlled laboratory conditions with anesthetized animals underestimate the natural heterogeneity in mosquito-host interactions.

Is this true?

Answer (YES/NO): YES